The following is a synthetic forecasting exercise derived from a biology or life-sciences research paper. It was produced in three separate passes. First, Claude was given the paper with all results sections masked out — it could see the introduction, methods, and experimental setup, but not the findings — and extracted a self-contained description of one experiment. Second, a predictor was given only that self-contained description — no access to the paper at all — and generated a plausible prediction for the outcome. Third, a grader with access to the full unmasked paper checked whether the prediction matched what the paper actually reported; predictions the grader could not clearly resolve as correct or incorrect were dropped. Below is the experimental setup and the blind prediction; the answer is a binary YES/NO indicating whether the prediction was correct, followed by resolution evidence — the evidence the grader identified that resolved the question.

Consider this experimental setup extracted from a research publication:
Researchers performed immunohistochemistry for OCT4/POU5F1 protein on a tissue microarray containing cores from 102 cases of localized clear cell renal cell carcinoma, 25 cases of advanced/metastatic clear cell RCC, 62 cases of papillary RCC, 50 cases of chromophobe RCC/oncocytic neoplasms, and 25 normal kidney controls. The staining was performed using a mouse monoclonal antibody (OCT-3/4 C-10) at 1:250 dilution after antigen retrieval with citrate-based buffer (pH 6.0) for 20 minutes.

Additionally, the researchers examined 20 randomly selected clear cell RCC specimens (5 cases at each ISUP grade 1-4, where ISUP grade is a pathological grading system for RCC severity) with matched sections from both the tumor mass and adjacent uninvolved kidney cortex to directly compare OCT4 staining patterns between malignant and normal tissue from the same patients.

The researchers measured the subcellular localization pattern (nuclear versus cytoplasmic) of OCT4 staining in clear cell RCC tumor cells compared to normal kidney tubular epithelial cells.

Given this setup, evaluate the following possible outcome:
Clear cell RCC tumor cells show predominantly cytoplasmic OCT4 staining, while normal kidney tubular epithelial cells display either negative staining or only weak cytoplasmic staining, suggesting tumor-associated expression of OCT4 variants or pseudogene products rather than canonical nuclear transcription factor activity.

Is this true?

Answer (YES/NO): NO